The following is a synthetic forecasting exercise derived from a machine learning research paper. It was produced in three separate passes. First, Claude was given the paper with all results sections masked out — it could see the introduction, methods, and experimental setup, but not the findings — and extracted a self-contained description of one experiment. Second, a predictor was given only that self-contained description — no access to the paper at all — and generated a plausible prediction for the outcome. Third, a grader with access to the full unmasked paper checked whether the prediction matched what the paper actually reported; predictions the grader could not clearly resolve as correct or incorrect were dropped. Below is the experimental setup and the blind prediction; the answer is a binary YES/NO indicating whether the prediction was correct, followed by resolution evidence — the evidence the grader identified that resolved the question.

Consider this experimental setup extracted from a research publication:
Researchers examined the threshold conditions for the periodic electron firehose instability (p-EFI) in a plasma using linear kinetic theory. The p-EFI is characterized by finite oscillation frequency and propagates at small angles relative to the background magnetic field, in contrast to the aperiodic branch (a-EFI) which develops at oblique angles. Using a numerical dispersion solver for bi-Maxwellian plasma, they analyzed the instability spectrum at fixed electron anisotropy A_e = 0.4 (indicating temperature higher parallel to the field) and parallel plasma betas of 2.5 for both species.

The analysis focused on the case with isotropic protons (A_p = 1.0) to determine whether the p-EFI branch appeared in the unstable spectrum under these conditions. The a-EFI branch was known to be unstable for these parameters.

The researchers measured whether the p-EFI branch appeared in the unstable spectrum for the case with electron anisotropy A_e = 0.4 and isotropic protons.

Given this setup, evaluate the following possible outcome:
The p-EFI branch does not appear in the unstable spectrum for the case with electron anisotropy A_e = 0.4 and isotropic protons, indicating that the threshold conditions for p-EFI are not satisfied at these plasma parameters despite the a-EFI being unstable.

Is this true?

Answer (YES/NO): YES